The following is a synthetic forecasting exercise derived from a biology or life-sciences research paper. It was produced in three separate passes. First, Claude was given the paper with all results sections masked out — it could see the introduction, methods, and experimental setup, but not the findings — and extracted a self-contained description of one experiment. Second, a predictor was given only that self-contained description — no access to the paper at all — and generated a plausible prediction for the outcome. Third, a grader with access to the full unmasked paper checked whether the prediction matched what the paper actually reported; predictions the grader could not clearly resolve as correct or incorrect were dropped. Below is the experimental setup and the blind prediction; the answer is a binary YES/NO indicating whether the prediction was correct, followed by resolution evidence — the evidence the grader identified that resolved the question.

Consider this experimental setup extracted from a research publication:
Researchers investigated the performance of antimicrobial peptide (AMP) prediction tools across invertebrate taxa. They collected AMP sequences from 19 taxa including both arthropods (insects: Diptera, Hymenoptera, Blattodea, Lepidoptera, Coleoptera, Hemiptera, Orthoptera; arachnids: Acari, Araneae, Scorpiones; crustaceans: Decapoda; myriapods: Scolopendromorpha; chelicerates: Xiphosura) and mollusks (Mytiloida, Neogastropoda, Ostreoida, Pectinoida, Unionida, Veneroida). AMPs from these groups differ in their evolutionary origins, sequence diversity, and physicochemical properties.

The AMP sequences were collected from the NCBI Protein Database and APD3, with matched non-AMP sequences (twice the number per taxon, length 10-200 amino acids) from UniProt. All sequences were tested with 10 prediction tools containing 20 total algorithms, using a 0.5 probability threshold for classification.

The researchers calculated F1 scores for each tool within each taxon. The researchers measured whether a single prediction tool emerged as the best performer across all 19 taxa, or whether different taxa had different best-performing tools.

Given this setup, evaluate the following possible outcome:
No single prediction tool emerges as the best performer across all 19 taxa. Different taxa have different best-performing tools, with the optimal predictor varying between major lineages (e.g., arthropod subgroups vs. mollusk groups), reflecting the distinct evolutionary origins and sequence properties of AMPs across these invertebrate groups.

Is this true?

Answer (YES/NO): NO